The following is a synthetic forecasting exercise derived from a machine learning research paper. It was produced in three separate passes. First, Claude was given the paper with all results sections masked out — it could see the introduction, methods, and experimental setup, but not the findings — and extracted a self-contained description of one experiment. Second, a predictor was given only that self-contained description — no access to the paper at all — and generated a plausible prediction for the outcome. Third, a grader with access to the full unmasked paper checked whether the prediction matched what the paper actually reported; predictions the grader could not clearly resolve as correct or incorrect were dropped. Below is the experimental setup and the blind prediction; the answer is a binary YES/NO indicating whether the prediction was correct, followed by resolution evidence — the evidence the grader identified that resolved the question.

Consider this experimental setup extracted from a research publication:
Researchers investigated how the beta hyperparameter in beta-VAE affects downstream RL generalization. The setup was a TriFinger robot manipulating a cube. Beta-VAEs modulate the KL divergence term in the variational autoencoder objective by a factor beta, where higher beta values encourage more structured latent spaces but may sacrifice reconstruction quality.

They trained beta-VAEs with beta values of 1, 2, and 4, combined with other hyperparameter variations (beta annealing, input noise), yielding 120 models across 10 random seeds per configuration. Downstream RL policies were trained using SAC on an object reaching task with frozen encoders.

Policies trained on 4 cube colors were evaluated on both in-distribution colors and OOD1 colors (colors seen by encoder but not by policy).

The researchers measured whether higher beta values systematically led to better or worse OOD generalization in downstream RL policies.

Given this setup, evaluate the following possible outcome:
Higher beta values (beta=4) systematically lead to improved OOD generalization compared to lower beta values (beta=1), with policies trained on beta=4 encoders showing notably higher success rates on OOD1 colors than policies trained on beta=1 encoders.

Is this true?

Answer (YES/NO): NO